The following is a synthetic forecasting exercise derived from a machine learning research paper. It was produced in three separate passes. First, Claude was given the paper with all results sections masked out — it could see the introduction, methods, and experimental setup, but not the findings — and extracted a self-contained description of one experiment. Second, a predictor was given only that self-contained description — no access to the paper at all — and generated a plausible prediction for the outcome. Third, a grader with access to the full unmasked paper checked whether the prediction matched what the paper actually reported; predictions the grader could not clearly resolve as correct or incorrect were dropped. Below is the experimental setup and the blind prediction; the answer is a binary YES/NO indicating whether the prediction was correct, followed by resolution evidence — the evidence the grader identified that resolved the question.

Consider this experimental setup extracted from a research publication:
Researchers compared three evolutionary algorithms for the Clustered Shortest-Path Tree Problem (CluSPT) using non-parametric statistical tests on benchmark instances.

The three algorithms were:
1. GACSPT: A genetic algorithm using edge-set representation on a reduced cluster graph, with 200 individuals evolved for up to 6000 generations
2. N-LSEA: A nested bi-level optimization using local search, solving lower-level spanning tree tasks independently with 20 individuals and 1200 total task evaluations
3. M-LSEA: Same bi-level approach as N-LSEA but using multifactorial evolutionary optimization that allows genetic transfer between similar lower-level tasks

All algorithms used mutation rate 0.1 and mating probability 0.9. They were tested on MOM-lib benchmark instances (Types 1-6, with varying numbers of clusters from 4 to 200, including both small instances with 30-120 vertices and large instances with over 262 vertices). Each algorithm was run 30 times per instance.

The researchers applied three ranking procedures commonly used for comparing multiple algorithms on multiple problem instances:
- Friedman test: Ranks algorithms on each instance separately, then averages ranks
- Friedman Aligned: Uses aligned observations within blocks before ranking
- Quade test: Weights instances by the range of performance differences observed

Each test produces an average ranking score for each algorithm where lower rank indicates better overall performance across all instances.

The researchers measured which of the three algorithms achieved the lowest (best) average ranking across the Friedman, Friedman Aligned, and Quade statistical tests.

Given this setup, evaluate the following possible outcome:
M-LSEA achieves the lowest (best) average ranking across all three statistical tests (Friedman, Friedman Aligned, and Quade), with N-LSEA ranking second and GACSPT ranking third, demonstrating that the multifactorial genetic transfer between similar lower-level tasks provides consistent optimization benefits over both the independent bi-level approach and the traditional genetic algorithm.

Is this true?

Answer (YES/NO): NO